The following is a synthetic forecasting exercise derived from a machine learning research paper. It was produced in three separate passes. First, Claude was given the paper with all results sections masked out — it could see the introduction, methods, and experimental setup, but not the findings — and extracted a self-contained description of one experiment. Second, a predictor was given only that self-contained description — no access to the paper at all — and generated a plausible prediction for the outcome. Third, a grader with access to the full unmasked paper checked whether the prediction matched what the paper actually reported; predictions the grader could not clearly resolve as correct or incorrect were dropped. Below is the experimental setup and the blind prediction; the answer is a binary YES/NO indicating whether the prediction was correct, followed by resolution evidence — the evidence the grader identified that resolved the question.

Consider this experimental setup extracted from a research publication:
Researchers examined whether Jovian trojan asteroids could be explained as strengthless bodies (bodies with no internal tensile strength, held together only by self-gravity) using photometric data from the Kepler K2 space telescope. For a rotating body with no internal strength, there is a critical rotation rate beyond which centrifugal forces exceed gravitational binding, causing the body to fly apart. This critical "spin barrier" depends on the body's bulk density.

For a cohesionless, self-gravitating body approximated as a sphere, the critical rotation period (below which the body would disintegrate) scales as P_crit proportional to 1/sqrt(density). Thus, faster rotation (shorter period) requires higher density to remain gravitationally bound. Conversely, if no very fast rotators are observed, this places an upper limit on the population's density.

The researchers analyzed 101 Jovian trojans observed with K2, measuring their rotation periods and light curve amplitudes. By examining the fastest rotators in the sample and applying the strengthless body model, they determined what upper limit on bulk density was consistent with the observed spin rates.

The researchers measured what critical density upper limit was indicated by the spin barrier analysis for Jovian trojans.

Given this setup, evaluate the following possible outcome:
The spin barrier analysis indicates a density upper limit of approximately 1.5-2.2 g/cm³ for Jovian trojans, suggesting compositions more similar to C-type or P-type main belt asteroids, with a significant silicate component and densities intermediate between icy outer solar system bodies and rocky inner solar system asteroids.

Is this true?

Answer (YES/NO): NO